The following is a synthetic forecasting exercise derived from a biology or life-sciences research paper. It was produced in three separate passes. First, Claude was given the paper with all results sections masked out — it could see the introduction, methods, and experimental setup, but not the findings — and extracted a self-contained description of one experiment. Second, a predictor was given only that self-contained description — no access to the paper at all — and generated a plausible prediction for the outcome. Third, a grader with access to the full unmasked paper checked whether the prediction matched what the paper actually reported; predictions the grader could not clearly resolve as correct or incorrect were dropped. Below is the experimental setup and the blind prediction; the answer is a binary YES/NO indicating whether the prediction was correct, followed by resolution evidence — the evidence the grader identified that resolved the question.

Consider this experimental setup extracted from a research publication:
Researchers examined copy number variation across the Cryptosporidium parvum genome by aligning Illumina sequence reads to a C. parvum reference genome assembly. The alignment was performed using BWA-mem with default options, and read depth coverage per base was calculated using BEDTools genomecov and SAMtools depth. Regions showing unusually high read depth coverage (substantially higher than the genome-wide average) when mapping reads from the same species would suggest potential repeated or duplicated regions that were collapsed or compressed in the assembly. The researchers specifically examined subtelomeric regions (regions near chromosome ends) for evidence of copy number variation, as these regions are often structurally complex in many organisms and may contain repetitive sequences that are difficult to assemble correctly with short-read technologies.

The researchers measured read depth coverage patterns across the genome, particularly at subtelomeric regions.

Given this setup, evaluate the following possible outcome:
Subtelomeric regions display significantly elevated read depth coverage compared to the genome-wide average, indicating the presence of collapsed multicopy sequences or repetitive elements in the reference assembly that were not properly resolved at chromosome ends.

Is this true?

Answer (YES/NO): YES